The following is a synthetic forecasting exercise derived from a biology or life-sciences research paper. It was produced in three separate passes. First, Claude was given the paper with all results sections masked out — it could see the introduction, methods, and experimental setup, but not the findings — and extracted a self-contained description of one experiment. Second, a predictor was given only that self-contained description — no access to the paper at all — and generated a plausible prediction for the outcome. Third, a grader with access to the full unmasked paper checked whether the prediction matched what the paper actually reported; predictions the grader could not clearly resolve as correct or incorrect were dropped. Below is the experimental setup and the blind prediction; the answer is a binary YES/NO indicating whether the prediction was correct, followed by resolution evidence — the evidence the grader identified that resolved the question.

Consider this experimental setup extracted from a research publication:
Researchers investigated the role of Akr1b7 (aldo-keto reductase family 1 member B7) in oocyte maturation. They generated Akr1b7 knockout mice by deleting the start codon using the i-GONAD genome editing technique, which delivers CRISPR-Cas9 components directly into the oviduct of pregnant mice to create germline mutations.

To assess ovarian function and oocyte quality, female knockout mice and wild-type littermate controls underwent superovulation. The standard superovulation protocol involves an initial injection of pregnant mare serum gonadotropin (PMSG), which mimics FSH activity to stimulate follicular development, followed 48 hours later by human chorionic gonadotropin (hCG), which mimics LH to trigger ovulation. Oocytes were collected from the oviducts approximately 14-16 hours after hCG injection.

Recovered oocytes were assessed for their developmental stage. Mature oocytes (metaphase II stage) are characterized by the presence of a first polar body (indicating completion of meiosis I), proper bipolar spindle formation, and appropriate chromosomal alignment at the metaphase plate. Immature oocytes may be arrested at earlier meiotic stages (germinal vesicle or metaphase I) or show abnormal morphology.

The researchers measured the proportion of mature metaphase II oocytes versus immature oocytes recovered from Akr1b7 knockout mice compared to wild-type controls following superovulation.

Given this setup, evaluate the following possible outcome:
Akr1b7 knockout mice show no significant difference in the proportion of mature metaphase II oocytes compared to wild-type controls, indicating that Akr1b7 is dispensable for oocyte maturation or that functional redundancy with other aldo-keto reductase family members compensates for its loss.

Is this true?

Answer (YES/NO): NO